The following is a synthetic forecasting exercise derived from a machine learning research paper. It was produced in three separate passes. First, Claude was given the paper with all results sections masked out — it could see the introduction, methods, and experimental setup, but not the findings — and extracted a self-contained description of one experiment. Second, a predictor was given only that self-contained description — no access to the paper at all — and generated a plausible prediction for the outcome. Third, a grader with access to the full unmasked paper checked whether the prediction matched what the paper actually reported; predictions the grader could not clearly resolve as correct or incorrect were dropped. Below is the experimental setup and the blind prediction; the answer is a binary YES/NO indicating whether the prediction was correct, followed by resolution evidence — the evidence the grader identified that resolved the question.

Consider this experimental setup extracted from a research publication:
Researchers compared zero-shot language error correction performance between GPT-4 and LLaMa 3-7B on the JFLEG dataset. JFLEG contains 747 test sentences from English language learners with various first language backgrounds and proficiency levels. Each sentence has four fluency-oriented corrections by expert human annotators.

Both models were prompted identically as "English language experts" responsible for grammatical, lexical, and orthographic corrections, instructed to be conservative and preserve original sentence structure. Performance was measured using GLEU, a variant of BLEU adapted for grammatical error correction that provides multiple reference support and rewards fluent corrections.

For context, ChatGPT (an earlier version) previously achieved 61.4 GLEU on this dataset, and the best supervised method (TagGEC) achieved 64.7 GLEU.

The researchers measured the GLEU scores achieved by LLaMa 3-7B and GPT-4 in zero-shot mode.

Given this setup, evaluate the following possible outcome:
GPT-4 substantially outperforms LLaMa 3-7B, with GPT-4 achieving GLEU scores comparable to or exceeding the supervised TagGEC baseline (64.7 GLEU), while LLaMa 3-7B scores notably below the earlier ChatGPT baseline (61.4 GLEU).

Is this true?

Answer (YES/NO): YES